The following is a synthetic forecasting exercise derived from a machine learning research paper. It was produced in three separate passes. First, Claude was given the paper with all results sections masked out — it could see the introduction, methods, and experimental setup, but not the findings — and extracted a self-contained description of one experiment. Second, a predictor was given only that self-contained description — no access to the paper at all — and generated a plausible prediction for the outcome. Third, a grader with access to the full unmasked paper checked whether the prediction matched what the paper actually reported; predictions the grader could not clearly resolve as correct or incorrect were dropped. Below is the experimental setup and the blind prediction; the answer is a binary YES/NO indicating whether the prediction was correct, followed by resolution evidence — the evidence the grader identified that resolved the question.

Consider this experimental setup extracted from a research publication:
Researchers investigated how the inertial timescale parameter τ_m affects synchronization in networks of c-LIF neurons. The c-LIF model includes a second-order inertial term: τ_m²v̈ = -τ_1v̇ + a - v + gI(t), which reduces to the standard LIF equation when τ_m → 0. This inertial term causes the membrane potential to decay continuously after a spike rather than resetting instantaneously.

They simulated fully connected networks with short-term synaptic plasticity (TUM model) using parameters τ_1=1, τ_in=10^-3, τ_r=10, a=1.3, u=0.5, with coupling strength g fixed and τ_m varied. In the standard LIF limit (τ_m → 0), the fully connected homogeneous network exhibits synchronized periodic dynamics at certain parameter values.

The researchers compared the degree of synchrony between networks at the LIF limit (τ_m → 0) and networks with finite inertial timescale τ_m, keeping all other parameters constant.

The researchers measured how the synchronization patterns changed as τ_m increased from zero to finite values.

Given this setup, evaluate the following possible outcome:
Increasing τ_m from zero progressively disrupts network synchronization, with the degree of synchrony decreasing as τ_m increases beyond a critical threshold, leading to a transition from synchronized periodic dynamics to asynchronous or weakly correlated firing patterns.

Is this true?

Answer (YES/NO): YES